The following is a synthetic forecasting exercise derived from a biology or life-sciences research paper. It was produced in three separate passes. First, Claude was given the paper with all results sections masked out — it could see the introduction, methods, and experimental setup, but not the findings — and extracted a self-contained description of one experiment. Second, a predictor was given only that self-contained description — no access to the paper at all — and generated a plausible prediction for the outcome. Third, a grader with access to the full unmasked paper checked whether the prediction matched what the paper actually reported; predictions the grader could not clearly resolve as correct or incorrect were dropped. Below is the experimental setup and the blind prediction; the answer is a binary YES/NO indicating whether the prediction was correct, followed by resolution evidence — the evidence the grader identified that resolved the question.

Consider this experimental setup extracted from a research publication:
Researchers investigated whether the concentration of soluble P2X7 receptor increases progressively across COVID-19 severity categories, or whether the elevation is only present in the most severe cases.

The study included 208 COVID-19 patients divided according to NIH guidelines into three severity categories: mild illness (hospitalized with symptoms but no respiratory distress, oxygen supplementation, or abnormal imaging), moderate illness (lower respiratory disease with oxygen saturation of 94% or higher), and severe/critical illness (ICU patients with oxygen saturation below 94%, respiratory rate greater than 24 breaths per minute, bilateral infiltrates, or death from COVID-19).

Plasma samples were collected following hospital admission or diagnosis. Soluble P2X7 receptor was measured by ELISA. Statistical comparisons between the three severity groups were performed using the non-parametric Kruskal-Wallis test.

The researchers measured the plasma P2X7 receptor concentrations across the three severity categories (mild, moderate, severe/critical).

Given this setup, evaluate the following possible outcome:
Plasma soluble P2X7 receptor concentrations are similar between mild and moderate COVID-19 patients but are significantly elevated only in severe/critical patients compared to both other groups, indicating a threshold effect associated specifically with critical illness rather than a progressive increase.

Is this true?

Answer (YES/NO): NO